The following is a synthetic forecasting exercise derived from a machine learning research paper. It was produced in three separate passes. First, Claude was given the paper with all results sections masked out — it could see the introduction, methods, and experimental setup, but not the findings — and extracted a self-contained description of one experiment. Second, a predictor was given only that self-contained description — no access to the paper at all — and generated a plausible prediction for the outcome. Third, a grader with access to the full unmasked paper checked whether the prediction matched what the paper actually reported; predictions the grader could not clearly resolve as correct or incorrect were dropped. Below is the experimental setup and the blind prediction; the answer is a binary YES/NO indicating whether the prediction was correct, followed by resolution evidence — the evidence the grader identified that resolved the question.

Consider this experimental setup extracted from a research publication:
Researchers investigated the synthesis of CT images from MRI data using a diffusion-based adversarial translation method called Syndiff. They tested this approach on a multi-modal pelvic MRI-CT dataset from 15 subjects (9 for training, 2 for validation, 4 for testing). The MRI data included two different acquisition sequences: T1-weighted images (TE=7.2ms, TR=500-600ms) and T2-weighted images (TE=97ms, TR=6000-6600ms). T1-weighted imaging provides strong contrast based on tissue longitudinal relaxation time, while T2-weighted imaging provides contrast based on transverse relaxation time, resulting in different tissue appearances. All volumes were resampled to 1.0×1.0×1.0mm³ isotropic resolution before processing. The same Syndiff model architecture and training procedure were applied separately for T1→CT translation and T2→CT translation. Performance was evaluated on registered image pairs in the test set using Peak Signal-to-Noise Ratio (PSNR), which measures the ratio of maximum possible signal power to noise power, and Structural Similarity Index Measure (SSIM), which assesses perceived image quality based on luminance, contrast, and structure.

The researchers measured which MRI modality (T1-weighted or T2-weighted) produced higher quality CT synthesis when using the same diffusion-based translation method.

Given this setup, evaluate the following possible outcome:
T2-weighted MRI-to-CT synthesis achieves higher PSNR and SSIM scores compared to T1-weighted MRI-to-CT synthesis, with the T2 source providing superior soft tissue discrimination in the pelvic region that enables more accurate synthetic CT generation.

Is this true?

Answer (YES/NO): NO